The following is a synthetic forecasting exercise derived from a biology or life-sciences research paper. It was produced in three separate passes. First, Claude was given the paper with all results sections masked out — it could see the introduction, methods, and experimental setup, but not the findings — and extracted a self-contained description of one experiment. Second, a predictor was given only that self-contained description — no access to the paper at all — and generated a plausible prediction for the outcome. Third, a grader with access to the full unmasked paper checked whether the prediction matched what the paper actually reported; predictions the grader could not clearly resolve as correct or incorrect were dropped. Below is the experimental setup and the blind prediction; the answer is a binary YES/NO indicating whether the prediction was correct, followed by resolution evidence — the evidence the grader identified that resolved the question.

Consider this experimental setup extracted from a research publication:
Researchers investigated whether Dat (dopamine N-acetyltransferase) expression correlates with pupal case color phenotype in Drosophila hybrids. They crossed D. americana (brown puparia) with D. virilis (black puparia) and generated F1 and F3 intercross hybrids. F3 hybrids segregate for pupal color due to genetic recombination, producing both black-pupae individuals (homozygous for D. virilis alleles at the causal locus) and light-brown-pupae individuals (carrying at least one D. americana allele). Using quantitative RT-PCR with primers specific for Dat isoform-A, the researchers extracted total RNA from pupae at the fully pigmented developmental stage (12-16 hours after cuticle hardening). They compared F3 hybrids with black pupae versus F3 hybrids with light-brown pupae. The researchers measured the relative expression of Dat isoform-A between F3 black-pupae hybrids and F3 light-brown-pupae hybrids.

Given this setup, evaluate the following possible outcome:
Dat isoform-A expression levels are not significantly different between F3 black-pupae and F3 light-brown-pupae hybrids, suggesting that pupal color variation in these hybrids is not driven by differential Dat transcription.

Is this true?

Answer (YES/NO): NO